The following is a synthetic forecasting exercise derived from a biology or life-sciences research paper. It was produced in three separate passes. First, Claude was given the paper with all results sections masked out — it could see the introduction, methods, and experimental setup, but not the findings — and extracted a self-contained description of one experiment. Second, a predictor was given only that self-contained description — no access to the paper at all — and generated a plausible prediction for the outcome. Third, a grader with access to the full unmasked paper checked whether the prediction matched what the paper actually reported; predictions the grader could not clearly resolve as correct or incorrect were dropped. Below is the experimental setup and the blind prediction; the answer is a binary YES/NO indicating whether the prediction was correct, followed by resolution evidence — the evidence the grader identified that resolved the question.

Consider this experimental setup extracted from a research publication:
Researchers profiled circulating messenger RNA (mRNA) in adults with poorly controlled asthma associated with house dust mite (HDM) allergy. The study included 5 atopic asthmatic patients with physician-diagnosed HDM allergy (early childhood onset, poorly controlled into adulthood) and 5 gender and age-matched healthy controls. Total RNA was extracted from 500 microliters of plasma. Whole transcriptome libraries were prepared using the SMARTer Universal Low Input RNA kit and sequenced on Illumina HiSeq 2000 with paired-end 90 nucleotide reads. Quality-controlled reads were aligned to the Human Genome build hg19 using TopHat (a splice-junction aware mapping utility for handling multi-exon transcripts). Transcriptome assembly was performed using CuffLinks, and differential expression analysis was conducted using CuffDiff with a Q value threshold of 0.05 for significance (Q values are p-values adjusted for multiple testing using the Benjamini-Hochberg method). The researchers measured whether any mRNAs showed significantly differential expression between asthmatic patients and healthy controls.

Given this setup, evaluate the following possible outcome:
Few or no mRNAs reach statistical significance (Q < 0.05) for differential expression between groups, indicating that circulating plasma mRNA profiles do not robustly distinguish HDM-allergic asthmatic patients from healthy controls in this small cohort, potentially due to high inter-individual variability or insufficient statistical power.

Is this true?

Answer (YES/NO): NO